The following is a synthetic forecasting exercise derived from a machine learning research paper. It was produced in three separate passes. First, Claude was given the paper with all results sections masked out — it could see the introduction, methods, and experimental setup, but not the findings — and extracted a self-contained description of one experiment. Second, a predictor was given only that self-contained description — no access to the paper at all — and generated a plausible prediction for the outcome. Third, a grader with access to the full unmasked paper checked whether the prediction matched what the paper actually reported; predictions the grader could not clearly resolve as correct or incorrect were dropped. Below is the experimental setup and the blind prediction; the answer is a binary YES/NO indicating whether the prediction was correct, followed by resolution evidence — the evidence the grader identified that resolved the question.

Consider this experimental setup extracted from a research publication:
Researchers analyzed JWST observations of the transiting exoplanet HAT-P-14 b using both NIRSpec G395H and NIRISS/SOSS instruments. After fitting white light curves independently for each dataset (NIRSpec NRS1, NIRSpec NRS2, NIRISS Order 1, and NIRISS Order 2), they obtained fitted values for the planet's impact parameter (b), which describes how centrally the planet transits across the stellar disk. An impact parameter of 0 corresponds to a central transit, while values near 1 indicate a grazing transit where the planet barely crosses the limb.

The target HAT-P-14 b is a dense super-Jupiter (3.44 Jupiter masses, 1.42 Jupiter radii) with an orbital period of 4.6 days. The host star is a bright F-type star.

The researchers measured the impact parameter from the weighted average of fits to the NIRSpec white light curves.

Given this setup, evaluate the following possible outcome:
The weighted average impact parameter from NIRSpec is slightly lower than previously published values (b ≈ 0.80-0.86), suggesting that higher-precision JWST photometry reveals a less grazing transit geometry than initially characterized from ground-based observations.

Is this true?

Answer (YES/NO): NO